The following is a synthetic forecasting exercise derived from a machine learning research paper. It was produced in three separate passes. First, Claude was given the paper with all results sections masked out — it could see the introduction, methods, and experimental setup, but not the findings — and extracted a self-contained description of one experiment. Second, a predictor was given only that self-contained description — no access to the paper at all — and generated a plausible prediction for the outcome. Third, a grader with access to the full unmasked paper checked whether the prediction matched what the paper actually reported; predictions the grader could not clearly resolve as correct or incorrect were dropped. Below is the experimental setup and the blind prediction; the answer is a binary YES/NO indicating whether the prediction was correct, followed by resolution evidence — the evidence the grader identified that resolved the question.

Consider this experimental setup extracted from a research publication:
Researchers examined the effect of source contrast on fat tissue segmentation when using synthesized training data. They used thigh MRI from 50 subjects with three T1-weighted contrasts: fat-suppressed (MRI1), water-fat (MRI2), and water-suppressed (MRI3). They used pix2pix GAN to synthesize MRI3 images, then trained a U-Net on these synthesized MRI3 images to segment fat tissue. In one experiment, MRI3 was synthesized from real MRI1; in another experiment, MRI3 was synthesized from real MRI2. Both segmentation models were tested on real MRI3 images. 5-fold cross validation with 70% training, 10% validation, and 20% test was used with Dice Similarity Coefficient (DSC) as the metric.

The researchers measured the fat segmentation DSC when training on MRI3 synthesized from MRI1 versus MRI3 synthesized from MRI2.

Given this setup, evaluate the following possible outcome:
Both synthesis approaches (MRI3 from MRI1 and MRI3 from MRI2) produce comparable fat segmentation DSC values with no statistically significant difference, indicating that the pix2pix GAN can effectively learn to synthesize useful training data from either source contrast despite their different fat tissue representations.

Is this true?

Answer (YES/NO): YES